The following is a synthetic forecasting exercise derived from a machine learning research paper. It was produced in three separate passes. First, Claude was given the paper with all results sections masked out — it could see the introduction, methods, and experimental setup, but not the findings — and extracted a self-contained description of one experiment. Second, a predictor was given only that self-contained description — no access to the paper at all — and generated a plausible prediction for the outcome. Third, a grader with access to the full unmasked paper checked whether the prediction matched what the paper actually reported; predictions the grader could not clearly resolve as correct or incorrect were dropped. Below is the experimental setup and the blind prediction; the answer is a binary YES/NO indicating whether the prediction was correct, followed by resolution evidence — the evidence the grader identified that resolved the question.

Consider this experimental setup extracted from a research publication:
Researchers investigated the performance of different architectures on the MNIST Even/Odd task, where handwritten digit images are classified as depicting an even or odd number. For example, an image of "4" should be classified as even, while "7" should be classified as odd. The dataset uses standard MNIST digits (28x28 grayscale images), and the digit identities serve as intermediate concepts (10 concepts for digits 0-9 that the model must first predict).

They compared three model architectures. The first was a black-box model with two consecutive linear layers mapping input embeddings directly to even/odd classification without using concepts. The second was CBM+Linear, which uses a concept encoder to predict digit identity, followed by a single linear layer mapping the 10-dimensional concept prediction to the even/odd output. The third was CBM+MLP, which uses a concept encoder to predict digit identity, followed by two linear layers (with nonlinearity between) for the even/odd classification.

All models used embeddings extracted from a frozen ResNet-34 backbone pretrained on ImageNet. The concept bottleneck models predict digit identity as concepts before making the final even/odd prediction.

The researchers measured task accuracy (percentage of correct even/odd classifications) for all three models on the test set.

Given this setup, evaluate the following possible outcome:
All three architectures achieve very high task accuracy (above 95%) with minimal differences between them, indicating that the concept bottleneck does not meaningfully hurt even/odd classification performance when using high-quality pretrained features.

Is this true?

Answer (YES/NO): YES